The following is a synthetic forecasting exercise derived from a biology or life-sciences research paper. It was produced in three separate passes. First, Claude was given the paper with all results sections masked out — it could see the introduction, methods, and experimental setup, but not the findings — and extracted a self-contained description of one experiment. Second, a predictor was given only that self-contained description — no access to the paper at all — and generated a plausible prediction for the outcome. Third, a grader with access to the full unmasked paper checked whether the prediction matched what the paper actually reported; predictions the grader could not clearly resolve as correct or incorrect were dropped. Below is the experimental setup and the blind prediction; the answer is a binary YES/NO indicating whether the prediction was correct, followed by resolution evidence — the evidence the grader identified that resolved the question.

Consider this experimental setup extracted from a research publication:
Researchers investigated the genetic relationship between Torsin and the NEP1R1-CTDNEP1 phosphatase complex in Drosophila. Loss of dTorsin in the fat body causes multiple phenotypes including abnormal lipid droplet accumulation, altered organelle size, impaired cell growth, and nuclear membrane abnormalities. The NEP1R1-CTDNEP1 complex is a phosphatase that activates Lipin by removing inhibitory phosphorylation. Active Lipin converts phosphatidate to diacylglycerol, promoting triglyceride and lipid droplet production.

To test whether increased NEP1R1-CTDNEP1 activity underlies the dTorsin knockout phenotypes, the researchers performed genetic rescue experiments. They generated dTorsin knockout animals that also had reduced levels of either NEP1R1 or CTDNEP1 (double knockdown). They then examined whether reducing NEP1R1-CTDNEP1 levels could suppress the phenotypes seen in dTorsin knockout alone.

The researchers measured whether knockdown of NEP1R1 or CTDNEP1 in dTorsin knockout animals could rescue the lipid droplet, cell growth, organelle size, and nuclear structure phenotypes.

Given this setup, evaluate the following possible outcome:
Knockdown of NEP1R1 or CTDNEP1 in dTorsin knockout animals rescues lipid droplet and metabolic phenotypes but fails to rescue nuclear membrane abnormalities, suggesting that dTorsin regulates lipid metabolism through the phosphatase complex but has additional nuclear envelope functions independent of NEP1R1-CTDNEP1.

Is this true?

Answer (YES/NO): NO